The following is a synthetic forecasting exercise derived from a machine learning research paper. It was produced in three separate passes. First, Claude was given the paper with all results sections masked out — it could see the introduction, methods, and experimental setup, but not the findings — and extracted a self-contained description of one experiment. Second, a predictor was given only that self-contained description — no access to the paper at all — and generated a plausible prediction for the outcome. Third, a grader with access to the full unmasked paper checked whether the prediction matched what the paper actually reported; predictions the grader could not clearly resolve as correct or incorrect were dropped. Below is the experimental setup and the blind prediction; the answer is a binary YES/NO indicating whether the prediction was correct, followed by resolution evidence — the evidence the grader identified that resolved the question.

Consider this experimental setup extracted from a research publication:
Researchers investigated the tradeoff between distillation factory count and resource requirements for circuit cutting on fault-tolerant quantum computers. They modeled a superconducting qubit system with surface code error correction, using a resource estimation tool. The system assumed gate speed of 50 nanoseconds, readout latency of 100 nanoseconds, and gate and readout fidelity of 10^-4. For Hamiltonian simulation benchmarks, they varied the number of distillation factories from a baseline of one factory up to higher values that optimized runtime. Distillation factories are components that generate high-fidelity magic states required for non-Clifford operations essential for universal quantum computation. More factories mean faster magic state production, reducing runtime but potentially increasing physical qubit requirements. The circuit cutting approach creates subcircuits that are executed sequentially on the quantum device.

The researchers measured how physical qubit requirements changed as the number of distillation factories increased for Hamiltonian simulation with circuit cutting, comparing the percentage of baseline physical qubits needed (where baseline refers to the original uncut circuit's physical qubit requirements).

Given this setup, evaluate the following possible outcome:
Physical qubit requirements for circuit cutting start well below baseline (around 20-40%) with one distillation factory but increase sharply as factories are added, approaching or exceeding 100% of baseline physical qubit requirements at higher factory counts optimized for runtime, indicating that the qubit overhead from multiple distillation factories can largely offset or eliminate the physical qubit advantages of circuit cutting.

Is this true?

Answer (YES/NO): NO